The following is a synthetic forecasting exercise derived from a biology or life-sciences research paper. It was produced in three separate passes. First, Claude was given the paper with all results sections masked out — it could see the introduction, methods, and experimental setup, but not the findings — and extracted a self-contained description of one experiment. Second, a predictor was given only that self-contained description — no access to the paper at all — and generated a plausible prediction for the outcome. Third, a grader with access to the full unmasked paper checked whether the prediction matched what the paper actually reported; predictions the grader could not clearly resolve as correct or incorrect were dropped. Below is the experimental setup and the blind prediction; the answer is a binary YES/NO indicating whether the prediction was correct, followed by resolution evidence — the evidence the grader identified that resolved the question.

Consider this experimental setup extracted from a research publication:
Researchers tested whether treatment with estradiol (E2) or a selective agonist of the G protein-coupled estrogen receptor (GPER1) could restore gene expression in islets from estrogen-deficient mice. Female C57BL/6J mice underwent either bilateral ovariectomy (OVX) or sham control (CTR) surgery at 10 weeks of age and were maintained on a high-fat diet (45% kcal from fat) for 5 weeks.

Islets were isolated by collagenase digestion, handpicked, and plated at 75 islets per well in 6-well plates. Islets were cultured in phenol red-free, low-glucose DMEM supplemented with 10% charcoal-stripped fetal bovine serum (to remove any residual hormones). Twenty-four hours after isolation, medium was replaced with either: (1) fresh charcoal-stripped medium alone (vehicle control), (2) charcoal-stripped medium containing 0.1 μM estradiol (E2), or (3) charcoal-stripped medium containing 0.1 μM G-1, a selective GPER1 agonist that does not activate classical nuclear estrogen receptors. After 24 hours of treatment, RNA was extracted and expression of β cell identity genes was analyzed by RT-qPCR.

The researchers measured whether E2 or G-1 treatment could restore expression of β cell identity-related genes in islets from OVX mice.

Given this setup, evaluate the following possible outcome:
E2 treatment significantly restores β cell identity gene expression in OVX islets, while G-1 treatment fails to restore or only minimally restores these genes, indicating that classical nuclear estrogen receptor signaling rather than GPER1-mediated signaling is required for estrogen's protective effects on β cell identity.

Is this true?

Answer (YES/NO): NO